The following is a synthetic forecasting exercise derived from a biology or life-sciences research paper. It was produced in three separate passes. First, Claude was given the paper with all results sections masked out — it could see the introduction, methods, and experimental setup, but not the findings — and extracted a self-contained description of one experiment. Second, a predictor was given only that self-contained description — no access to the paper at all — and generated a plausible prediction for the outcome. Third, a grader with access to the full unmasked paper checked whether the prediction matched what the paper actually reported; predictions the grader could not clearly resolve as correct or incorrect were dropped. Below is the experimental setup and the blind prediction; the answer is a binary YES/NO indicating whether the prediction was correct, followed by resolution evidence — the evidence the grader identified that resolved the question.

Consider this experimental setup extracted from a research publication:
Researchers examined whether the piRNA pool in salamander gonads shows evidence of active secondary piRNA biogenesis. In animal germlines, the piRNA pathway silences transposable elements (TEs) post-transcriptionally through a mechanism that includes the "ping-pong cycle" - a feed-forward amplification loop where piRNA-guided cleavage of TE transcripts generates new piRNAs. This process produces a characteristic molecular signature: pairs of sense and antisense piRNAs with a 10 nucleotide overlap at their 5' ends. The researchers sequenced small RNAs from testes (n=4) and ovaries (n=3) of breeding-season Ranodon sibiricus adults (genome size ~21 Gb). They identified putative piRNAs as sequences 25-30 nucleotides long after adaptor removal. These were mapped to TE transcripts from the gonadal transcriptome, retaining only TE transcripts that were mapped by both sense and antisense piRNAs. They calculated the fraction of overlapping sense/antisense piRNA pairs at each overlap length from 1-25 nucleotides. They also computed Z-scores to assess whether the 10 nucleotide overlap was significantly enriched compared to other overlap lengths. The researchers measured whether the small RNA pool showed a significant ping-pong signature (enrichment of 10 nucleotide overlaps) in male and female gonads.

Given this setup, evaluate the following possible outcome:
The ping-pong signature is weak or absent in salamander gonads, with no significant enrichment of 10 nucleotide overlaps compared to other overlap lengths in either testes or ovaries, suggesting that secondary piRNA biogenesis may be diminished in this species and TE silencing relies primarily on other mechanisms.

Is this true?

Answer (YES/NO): NO